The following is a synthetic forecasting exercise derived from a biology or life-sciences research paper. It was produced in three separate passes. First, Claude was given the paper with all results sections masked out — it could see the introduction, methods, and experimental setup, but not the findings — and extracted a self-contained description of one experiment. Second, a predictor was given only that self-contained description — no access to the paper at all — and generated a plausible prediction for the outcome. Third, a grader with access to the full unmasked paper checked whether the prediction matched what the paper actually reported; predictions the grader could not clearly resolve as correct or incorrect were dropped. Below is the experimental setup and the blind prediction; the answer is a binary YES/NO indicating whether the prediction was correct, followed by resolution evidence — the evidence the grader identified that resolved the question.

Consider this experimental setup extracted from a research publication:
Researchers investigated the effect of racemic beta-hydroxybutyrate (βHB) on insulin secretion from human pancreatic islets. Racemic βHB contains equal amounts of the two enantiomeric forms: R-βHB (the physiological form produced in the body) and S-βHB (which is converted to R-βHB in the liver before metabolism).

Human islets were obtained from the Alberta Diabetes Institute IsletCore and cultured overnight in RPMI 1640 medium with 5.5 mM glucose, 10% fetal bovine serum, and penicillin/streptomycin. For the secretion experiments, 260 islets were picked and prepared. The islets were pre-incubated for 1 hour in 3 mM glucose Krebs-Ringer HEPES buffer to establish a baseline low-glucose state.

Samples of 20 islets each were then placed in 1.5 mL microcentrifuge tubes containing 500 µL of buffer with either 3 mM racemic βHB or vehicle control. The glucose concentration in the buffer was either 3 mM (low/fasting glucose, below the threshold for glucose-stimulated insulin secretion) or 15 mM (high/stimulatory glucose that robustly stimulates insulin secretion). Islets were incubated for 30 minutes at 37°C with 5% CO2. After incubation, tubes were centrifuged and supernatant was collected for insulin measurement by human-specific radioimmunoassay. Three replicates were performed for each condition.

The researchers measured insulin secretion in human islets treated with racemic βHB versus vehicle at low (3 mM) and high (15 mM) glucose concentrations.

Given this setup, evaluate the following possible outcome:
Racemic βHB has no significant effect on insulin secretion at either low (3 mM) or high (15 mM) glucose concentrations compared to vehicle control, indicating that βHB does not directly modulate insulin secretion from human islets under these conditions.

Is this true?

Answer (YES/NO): NO